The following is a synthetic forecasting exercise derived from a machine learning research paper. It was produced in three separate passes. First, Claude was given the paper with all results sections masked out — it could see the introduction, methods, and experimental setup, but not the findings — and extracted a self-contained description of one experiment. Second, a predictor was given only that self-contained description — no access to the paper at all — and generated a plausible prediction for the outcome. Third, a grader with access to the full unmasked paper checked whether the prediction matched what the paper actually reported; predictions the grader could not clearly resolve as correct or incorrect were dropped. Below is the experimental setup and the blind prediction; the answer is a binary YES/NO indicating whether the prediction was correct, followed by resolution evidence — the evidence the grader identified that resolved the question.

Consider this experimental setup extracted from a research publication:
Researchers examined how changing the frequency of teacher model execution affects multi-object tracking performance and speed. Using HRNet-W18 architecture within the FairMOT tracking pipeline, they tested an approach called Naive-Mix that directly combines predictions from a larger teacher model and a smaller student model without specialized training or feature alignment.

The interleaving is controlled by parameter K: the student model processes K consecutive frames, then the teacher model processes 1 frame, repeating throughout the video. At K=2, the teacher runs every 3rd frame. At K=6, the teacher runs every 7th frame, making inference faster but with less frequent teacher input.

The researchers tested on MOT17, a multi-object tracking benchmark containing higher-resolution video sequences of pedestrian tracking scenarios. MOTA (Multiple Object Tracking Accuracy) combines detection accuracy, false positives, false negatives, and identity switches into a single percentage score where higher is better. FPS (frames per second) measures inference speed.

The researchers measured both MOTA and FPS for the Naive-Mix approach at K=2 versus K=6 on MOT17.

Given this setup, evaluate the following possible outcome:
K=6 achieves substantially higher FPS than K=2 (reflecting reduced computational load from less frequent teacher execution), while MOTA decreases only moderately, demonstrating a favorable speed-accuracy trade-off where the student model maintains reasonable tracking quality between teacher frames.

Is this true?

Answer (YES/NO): NO